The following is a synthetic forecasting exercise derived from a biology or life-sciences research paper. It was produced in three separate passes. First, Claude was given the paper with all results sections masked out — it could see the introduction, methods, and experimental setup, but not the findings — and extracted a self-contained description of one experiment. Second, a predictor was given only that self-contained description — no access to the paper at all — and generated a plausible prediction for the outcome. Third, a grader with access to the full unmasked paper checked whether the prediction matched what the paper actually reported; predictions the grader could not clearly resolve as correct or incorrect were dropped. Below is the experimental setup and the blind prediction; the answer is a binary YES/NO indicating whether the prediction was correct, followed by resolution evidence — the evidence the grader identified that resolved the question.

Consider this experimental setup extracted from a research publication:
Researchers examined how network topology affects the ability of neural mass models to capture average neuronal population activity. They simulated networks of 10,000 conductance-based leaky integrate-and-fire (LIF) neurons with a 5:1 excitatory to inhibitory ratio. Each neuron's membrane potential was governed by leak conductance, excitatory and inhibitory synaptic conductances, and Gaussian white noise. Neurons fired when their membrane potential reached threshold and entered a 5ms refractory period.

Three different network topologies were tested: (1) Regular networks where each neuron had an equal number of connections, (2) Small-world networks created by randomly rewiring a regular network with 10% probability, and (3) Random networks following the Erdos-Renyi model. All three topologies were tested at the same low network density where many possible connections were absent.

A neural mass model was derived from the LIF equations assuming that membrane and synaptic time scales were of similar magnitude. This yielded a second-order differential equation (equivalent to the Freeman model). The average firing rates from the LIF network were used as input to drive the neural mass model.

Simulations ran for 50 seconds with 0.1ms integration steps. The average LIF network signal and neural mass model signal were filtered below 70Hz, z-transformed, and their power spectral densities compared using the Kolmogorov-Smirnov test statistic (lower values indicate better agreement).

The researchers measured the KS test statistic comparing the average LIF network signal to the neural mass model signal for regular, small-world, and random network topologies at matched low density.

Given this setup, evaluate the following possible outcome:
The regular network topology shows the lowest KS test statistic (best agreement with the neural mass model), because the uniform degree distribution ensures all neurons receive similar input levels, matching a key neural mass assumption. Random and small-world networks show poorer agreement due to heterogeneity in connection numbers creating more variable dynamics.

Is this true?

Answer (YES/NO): NO